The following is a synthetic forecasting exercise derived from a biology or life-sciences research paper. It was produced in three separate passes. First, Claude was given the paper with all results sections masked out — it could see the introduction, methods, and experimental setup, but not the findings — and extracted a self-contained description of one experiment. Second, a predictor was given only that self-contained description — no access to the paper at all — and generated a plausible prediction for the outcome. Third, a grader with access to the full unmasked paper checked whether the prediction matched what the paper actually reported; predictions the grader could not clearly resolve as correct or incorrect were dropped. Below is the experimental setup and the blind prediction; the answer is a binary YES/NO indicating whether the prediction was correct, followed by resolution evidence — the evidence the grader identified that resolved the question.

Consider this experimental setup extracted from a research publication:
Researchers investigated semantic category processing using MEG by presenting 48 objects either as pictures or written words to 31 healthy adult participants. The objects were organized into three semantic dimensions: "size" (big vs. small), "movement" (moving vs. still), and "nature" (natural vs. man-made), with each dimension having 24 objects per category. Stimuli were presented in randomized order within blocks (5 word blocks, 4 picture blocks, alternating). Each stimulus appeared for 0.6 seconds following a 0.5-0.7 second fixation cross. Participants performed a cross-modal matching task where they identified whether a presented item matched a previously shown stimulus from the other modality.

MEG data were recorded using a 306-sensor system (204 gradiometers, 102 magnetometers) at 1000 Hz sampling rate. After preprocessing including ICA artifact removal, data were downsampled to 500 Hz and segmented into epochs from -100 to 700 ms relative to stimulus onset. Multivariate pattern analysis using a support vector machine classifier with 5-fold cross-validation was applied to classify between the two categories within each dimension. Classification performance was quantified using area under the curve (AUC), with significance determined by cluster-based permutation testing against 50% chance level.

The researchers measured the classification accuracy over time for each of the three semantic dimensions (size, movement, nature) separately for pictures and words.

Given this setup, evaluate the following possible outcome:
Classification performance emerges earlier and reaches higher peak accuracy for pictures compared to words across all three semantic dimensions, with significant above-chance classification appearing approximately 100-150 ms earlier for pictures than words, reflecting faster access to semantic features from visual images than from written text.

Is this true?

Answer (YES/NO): NO